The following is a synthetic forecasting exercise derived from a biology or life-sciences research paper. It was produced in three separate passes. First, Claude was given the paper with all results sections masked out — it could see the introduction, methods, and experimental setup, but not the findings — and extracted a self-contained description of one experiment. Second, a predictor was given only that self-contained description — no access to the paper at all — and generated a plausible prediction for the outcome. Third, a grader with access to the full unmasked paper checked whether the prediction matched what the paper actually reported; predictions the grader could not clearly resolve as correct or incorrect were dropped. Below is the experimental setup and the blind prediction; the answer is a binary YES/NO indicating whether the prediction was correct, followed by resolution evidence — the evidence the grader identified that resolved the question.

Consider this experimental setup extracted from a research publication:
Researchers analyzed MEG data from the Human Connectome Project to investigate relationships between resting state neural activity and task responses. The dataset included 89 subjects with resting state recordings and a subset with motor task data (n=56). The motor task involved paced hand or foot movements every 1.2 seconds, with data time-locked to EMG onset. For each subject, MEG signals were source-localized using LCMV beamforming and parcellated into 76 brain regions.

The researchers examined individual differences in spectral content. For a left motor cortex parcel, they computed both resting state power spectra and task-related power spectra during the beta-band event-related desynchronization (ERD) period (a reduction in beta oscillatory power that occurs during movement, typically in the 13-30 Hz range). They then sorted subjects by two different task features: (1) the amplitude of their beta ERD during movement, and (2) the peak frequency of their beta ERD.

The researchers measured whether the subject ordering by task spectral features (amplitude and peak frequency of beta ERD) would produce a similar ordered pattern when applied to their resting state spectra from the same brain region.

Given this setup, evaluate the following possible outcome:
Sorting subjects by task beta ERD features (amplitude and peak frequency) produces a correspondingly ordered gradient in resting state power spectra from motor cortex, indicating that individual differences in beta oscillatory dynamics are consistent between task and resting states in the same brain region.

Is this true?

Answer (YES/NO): NO